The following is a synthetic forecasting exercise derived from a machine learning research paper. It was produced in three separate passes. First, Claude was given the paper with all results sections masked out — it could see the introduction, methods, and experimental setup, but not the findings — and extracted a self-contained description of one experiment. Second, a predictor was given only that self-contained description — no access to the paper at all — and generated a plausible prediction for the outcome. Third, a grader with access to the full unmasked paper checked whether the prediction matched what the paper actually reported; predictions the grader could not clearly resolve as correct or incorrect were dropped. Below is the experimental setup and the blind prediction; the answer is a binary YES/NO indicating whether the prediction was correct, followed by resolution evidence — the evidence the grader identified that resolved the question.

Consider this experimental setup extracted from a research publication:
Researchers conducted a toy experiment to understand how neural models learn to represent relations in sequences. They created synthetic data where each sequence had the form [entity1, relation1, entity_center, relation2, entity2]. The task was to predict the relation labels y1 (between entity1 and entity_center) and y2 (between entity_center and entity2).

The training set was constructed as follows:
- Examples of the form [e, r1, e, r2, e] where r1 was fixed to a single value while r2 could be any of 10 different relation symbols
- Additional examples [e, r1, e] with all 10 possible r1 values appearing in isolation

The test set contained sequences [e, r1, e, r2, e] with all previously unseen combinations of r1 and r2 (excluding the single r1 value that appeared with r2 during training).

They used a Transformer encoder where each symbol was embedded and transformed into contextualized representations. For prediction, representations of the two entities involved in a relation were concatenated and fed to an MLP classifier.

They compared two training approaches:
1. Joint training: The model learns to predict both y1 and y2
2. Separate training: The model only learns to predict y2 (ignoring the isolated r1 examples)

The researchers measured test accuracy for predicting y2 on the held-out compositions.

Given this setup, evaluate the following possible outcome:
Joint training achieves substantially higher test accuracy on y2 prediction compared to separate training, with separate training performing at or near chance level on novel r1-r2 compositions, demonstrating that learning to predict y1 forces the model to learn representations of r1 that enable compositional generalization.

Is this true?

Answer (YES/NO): NO